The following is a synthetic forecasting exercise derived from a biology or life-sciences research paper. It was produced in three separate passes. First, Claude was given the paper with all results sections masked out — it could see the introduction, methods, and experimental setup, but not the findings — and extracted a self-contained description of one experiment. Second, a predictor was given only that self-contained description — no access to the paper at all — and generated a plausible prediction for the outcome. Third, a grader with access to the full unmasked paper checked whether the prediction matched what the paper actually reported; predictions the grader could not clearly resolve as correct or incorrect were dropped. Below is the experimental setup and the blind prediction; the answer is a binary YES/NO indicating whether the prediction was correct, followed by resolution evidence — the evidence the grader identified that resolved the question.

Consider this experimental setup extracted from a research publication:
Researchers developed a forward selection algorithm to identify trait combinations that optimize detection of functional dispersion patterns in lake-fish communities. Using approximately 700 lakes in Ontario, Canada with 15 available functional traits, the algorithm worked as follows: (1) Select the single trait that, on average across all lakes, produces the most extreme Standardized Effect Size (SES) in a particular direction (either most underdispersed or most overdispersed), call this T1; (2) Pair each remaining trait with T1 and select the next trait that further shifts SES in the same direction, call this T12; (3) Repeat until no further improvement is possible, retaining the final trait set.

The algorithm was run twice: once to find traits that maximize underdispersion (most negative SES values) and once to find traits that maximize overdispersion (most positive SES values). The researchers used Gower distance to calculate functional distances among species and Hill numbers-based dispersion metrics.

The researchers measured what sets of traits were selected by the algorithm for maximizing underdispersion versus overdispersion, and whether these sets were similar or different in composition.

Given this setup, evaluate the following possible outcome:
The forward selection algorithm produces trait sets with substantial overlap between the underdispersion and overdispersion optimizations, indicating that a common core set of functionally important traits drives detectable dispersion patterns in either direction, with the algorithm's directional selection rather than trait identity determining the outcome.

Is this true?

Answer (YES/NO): NO